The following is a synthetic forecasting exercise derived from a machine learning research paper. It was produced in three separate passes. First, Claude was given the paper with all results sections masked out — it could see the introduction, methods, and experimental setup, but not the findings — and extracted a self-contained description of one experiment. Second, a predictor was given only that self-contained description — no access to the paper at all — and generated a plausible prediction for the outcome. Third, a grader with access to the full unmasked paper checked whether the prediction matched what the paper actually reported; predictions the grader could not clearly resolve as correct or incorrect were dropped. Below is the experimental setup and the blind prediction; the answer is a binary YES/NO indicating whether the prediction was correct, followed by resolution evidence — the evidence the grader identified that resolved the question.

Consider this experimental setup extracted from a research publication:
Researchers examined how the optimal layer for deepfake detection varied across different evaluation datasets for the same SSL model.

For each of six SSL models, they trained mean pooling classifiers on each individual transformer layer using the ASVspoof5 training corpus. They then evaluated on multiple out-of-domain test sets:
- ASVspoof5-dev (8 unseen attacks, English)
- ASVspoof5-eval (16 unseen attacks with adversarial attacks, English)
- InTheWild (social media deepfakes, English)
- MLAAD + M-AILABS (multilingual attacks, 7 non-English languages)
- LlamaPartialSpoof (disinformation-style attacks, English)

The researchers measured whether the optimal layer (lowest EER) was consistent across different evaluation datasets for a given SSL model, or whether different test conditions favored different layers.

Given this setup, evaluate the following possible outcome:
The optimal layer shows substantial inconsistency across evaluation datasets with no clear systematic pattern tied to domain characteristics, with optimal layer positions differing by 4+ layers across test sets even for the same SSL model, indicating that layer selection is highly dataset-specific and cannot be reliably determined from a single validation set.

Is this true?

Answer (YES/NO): NO